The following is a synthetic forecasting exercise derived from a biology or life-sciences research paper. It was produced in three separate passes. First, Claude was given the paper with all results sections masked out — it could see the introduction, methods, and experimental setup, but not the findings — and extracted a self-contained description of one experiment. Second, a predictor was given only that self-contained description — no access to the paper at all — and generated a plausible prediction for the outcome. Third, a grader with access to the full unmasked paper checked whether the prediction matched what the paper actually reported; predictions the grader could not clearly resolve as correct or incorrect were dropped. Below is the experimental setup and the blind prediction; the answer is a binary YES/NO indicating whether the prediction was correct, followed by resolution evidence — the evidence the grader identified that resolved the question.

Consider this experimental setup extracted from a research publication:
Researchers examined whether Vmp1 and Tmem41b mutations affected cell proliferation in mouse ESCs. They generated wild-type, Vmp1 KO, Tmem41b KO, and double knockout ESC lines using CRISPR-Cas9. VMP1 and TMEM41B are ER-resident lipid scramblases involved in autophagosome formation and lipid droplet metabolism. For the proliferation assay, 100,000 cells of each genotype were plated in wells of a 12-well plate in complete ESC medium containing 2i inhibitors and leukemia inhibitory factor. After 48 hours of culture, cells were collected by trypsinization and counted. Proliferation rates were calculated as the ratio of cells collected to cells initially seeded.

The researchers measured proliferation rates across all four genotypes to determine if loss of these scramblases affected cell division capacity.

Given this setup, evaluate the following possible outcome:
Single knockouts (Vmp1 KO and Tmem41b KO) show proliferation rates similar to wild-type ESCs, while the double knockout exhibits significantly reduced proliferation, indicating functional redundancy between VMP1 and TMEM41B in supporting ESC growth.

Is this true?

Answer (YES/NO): NO